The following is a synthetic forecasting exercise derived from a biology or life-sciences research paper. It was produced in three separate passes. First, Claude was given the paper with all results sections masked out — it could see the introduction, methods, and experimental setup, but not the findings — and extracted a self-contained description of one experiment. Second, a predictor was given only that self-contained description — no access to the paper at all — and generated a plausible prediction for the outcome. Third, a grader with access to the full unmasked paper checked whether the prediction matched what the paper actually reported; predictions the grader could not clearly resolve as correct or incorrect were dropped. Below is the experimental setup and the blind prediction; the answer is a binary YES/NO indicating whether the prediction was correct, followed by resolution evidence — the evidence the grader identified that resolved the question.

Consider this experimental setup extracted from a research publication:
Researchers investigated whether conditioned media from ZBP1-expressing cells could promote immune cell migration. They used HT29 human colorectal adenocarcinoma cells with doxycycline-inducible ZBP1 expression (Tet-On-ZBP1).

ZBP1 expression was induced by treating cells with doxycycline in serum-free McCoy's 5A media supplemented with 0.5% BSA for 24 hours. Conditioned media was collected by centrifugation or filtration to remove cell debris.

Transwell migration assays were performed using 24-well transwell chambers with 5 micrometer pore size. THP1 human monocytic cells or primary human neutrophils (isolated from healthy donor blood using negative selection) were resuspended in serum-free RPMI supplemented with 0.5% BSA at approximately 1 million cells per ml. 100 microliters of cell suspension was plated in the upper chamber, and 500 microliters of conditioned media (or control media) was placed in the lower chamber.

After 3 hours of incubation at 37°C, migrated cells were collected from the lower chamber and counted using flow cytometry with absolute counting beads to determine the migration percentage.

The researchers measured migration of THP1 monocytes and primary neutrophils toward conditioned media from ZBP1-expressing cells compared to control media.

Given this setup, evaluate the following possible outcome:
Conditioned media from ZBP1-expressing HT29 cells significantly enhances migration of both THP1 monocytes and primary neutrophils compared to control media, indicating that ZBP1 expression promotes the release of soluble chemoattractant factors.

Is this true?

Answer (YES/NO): YES